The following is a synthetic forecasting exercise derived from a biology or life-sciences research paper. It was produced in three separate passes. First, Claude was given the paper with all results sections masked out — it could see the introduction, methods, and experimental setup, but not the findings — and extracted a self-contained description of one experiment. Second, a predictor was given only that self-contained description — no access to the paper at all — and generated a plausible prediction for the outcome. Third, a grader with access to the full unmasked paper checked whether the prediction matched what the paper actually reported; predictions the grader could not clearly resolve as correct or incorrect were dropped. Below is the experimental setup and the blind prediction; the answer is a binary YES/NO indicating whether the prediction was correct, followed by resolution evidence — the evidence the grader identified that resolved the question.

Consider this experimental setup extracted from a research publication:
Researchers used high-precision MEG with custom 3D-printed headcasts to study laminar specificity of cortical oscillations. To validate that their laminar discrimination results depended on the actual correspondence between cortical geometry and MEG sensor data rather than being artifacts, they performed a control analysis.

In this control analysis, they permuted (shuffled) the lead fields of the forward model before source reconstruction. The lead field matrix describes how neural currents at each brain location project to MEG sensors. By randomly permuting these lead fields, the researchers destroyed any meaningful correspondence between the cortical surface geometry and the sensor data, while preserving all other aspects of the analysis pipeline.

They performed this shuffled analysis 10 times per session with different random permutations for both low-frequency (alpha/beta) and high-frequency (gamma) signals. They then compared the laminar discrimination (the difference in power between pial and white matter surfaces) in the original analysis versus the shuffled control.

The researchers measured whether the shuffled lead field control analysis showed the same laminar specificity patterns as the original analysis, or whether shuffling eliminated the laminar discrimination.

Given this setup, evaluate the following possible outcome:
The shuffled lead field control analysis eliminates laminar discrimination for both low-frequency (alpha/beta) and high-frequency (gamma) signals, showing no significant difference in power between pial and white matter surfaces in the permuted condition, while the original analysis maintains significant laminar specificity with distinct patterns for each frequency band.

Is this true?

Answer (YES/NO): NO